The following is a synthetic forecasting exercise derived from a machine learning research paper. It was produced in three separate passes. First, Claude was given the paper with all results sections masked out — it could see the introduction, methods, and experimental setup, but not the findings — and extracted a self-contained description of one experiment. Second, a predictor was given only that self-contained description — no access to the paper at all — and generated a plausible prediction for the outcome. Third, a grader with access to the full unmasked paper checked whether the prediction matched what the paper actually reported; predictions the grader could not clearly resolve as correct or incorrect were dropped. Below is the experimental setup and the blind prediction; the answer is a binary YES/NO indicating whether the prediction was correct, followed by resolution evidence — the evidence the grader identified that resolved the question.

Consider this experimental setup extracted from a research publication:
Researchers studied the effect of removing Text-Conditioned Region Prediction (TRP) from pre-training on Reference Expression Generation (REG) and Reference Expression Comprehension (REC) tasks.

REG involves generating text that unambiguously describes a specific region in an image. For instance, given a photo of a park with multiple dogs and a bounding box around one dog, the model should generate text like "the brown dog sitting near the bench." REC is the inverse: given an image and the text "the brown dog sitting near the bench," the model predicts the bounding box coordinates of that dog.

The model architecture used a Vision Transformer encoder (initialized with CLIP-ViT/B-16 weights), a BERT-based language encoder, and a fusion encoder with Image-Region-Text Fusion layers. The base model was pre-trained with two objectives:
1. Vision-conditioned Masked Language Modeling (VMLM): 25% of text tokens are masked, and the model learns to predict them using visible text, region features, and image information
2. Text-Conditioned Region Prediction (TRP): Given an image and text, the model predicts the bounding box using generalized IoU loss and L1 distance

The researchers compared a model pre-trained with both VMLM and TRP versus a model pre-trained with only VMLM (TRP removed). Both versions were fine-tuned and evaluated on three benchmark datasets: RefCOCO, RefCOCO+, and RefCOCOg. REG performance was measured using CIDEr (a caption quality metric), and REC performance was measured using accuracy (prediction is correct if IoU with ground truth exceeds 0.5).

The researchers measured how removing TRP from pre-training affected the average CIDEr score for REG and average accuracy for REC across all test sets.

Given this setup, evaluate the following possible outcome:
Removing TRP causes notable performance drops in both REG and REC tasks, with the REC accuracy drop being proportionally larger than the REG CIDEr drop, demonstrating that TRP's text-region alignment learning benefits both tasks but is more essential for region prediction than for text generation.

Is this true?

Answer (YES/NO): NO